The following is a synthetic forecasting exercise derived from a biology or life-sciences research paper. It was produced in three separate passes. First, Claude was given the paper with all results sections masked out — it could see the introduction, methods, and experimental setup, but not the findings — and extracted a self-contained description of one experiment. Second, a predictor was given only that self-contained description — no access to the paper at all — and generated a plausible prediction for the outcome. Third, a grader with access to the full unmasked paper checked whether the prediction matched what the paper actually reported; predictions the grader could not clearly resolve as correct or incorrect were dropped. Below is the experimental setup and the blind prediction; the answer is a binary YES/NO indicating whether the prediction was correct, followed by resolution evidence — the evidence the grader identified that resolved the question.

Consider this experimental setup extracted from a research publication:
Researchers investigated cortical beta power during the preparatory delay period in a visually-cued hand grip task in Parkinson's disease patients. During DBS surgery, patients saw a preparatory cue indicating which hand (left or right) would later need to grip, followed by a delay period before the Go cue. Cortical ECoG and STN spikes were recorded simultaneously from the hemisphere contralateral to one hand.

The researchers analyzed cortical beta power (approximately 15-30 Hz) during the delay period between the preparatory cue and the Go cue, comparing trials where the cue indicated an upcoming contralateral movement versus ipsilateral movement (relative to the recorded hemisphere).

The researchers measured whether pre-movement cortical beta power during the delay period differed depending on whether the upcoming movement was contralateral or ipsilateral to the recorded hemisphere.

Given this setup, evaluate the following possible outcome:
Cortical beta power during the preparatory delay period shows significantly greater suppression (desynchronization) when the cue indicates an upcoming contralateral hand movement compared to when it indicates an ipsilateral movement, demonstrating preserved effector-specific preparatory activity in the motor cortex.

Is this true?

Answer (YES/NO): YES